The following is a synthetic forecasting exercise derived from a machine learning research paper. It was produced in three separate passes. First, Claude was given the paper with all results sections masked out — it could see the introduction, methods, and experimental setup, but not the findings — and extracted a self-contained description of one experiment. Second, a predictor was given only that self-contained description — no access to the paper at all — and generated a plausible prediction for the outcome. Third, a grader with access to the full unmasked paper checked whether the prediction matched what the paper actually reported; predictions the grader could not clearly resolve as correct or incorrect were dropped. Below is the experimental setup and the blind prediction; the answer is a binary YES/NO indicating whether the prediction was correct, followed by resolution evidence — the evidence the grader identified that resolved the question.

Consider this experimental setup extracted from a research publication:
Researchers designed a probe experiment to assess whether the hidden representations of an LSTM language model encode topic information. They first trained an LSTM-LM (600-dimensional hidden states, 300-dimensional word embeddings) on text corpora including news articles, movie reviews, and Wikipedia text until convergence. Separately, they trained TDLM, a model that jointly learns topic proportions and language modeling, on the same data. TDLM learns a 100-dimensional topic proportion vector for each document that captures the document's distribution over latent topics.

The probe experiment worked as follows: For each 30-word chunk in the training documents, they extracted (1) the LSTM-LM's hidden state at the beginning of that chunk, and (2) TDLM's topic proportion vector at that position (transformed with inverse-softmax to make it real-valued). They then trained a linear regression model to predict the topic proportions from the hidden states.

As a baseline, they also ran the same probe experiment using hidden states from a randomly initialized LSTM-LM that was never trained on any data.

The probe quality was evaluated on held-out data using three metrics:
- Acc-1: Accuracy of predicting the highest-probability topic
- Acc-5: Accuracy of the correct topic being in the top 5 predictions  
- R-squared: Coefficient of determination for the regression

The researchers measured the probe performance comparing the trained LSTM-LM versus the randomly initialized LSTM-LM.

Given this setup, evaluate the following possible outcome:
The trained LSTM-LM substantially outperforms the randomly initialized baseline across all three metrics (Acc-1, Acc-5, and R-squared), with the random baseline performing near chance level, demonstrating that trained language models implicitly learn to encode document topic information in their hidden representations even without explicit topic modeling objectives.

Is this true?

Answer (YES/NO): YES